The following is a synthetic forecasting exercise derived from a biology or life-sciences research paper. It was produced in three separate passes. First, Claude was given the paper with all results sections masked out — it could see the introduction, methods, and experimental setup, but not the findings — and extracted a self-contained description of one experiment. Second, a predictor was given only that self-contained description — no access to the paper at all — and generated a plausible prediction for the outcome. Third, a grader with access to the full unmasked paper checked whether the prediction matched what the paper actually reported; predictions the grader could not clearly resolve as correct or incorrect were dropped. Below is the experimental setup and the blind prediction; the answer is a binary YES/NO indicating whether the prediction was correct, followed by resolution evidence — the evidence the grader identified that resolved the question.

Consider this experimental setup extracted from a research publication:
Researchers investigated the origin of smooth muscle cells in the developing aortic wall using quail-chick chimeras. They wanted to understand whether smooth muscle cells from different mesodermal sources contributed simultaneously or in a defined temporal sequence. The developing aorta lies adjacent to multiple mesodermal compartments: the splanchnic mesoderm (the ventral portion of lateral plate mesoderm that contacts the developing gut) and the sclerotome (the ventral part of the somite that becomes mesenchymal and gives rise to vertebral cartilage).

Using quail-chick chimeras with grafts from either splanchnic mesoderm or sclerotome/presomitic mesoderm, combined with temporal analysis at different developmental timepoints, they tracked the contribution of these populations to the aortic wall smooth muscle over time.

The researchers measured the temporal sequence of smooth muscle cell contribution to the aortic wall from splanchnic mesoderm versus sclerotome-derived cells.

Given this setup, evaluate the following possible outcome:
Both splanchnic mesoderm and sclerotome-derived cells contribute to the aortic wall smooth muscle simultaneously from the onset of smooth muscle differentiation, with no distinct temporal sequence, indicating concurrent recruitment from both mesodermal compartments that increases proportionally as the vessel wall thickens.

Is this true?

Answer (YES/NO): NO